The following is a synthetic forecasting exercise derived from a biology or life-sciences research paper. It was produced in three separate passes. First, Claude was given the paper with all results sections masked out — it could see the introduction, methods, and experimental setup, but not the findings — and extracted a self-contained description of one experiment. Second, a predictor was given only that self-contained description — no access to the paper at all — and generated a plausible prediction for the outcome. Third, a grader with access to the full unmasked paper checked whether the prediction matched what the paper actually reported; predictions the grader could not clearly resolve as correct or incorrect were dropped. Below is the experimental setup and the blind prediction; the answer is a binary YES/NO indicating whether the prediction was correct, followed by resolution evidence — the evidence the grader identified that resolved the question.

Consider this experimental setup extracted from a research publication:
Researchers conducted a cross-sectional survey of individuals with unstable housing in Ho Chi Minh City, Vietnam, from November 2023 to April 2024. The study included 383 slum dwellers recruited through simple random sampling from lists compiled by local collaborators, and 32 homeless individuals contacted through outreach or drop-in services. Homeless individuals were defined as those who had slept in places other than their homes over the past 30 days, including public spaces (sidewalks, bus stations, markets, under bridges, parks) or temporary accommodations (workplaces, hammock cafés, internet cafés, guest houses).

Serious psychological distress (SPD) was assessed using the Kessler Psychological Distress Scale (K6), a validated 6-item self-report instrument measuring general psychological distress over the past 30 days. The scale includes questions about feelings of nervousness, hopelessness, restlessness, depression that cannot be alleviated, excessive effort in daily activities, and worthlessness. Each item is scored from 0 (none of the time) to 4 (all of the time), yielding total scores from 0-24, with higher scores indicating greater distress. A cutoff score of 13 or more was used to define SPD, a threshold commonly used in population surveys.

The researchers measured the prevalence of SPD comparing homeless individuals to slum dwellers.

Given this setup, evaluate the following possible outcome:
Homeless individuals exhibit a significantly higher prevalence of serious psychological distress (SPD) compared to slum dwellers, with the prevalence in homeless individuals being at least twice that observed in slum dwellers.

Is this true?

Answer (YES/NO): NO